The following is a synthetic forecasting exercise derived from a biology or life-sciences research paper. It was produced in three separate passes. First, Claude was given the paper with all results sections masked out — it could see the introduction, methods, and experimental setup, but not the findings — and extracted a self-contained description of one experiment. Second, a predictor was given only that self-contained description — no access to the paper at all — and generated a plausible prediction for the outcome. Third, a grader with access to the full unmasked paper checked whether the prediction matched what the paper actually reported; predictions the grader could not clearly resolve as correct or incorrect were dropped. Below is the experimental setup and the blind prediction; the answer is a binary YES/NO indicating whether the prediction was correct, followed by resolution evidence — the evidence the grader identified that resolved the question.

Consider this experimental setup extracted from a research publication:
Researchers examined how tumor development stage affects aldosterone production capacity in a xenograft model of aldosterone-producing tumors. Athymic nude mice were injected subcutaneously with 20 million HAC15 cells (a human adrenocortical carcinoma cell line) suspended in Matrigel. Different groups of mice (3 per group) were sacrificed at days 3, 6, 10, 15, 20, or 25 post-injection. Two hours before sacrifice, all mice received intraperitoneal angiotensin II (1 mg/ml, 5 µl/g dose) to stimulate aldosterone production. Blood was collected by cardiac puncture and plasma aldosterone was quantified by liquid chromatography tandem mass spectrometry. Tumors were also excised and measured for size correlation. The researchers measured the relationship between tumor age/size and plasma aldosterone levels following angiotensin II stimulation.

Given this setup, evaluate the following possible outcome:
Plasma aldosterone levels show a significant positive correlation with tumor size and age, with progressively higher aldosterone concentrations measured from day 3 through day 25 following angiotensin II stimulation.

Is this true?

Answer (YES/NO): NO